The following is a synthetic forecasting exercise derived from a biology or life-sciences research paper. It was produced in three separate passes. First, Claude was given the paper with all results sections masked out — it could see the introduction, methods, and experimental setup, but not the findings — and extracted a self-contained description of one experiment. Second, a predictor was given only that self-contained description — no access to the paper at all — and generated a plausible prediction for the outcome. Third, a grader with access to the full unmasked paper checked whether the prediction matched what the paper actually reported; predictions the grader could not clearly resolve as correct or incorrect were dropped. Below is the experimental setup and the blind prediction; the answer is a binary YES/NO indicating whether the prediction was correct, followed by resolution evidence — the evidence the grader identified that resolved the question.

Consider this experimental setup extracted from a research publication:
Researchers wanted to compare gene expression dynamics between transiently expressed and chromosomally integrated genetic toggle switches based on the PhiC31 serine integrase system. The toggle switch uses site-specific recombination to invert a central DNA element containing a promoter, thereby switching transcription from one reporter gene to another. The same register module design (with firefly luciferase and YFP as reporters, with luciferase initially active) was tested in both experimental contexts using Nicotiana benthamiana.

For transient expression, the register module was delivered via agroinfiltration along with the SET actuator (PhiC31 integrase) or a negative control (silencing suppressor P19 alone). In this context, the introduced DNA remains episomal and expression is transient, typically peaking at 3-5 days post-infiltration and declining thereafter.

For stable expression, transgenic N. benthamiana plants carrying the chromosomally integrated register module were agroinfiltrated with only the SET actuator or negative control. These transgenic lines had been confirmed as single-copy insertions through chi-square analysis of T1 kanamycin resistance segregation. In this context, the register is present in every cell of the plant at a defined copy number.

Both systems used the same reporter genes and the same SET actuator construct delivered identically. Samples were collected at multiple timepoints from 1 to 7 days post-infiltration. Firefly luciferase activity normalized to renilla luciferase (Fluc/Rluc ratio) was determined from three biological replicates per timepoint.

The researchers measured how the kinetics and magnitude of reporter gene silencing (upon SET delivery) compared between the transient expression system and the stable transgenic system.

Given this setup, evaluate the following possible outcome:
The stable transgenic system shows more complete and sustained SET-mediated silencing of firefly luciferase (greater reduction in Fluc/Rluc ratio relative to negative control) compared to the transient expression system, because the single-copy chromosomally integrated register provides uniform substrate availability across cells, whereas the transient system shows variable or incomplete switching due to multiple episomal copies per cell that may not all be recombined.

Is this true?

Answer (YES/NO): NO